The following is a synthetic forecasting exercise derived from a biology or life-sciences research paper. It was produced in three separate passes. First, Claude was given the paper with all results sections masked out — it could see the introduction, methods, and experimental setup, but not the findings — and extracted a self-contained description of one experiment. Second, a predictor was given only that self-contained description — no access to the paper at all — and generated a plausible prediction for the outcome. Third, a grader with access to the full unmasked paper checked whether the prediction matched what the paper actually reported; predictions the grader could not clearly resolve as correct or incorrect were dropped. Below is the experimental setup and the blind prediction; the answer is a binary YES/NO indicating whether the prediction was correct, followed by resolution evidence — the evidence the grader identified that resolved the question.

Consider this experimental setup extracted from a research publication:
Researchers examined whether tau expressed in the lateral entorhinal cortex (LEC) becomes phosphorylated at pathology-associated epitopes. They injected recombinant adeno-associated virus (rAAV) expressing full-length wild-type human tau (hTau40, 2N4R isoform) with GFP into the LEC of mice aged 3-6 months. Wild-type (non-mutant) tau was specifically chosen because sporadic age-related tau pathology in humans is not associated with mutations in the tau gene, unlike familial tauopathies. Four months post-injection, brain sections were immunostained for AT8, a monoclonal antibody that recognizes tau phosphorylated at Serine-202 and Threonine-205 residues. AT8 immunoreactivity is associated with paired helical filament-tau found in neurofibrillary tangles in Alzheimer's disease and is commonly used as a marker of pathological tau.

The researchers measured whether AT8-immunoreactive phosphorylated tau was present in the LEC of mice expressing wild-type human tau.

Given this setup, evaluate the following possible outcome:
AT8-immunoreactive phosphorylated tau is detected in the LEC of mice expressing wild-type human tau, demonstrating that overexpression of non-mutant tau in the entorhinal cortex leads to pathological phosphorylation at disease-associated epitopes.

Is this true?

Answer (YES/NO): YES